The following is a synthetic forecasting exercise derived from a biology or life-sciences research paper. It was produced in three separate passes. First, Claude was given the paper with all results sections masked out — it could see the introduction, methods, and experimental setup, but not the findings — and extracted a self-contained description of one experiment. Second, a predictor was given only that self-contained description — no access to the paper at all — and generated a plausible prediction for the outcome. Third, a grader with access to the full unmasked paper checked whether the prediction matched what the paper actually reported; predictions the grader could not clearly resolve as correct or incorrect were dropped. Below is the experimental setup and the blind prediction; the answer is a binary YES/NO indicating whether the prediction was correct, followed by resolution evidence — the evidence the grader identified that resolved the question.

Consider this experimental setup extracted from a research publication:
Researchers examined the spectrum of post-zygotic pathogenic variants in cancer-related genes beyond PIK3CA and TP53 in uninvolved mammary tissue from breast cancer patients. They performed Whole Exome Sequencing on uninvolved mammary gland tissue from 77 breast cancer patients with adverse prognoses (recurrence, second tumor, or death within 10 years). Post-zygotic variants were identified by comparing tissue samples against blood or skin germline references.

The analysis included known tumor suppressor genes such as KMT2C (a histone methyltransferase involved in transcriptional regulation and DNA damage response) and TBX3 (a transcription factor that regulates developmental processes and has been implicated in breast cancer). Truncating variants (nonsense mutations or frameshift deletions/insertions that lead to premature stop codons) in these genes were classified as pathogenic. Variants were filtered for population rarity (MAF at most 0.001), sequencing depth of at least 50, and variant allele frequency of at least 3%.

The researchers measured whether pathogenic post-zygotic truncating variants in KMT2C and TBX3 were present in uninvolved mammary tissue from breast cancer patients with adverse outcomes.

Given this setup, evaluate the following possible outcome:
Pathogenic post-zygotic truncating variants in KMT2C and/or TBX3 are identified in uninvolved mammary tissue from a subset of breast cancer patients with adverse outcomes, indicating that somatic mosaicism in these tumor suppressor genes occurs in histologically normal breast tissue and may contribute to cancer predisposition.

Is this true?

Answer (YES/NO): YES